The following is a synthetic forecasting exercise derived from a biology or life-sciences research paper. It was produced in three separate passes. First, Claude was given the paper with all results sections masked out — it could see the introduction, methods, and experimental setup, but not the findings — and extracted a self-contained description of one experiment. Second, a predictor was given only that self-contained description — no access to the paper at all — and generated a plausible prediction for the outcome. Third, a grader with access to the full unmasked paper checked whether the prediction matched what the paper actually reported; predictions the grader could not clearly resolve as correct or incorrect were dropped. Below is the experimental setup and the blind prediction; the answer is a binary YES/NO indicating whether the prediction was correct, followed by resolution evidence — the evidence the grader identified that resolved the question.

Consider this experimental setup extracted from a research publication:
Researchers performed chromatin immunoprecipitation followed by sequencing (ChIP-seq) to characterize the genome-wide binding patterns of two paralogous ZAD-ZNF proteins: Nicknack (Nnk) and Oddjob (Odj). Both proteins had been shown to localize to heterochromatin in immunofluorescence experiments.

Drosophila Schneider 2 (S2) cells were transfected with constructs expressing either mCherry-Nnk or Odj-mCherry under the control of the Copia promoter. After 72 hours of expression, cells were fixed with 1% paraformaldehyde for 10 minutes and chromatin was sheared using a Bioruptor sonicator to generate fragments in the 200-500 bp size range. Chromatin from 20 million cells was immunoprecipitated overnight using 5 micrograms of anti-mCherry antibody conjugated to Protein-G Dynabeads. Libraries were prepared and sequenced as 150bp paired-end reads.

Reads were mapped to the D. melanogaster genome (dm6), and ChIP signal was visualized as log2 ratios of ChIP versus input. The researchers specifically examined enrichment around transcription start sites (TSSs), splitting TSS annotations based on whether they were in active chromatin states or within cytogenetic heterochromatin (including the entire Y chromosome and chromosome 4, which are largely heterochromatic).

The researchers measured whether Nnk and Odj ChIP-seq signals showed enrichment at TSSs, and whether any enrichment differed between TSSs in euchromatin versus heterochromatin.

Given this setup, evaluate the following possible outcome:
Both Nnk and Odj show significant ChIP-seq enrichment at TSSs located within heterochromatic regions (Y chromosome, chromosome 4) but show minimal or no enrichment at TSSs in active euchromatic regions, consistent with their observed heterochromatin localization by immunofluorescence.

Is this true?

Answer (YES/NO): NO